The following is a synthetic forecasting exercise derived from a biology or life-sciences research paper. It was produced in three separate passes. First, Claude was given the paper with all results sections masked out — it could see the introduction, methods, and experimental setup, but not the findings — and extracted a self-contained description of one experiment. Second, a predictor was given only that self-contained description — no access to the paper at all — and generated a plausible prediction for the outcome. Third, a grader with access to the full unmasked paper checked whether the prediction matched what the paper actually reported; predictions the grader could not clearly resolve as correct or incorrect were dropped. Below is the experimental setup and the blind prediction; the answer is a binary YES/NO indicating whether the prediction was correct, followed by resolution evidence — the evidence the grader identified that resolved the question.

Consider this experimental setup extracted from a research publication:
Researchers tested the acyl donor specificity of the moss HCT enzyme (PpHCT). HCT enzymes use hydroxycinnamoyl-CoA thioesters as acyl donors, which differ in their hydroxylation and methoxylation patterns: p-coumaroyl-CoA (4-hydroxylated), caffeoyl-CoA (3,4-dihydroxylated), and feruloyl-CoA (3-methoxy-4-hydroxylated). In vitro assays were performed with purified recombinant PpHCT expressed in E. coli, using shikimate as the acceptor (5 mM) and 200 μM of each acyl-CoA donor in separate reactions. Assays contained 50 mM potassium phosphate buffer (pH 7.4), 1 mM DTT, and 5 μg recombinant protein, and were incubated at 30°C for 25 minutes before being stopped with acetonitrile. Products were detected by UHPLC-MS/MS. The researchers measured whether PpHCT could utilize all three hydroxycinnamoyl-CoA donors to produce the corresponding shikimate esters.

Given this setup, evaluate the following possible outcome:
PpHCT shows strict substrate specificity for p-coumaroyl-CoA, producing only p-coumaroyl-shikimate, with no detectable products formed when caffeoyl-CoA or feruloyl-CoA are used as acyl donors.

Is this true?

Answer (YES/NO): NO